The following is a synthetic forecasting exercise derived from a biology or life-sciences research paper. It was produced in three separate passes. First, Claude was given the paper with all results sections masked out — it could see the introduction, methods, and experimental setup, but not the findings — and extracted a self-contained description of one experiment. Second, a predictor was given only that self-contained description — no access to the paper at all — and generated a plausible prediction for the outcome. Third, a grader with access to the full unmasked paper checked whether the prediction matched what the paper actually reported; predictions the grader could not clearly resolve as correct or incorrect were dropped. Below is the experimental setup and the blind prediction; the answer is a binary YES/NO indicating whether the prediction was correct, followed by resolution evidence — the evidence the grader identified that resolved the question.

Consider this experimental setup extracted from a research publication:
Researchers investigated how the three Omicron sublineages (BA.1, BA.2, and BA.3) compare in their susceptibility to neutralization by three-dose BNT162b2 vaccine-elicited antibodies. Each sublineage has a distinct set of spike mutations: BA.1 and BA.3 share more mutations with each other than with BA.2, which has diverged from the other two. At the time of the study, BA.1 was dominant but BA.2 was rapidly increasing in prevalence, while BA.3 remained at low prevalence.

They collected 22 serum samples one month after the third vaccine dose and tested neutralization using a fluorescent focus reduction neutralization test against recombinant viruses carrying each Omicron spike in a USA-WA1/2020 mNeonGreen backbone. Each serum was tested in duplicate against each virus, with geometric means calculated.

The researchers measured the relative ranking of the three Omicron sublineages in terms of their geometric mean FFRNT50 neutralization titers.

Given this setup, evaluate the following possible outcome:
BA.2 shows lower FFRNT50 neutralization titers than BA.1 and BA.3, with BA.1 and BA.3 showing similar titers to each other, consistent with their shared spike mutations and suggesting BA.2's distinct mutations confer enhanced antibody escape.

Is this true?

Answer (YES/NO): NO